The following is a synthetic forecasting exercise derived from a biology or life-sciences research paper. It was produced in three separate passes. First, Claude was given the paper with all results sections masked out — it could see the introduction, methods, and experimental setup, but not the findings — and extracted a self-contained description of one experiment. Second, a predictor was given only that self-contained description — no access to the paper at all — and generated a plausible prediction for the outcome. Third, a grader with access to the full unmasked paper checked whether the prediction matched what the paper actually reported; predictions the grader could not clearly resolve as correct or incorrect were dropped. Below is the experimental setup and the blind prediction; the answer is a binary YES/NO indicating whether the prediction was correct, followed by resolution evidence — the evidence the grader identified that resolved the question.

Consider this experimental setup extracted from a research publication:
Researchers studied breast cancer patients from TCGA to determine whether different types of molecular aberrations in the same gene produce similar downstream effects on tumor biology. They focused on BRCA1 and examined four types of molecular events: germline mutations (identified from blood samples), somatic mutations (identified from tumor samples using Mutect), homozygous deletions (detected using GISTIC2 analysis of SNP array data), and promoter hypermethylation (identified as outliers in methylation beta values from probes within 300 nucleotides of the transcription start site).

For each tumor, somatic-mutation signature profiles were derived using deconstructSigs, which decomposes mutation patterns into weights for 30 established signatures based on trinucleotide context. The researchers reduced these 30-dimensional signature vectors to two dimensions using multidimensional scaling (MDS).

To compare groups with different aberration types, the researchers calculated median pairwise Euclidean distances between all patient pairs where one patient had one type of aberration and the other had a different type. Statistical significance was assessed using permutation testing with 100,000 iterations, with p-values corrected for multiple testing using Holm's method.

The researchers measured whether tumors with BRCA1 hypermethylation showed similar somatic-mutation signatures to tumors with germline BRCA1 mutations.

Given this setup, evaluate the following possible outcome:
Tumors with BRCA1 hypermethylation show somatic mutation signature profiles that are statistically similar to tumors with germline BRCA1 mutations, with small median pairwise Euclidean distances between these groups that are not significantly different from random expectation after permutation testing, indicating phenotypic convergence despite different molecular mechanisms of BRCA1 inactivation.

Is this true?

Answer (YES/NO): NO